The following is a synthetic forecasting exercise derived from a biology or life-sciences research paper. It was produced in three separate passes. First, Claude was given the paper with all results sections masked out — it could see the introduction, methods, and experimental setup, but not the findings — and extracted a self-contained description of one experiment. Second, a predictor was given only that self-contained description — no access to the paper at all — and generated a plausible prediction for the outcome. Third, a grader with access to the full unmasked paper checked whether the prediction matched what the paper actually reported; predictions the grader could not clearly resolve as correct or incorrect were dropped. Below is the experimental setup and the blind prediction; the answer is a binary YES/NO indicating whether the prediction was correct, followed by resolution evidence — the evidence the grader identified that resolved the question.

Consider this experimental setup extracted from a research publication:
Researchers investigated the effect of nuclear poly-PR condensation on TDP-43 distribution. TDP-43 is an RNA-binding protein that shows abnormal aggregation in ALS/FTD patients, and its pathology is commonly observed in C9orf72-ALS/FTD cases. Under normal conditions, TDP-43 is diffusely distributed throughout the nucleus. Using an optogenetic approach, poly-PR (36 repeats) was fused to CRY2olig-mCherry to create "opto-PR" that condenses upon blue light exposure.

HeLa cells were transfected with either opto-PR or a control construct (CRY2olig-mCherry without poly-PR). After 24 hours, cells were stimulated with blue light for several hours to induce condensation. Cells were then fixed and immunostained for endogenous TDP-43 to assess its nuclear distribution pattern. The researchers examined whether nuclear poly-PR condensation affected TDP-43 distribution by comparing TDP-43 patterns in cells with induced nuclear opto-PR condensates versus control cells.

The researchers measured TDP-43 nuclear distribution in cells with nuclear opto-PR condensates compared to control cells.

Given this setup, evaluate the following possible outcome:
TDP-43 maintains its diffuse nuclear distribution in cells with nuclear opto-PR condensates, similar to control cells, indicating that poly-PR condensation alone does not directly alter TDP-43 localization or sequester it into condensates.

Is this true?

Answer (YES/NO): NO